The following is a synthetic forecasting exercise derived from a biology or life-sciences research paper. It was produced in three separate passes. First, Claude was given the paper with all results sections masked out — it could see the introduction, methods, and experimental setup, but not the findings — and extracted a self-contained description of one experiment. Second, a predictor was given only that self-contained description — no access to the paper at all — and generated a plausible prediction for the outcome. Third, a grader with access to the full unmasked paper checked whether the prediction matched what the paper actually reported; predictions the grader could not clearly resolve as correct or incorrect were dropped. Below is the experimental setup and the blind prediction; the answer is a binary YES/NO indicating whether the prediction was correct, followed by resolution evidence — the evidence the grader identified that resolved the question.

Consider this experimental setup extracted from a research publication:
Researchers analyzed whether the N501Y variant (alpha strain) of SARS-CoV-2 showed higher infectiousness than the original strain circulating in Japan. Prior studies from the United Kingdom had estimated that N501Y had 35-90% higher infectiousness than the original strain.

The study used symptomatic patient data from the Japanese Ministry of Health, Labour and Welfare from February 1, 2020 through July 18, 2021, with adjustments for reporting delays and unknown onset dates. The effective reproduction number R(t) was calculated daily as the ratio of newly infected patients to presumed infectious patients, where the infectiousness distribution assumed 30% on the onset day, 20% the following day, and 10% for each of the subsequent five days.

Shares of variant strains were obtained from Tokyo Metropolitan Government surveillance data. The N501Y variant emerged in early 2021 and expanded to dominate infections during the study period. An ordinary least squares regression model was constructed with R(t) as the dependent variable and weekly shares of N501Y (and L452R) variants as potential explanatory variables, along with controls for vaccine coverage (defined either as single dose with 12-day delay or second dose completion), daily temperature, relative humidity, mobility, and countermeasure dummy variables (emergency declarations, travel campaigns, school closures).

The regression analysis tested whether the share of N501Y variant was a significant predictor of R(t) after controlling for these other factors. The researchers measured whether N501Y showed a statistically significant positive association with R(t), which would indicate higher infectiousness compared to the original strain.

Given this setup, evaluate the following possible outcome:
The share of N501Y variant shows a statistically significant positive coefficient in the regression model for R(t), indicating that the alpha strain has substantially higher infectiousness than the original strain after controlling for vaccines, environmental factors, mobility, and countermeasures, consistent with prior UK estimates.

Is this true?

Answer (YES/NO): NO